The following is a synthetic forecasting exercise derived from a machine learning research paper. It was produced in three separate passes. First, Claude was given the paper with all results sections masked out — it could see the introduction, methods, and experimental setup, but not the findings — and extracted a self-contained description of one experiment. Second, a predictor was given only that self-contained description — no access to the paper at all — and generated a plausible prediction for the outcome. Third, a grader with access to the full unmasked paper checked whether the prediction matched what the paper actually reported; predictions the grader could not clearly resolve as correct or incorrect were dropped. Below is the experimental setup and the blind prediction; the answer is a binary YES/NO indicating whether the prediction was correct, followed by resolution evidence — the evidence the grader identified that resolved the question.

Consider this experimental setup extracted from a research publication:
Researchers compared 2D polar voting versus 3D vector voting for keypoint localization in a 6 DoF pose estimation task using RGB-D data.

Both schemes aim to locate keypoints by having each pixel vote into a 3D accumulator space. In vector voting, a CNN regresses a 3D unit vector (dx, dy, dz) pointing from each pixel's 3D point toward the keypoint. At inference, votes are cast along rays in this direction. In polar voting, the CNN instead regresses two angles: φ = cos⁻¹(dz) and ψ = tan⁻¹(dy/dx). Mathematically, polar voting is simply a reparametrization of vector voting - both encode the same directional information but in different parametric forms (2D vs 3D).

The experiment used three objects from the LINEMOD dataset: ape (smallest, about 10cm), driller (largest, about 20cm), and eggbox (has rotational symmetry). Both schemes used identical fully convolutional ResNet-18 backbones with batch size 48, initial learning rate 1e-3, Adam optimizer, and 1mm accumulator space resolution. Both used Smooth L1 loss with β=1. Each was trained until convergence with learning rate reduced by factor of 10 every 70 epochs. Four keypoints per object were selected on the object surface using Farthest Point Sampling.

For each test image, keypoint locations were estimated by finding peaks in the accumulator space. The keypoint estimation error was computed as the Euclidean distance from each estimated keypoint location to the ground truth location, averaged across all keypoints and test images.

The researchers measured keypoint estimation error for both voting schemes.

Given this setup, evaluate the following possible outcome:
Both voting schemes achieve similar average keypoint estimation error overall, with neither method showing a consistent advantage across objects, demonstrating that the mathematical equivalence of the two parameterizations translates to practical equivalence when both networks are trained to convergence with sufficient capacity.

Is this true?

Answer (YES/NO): NO